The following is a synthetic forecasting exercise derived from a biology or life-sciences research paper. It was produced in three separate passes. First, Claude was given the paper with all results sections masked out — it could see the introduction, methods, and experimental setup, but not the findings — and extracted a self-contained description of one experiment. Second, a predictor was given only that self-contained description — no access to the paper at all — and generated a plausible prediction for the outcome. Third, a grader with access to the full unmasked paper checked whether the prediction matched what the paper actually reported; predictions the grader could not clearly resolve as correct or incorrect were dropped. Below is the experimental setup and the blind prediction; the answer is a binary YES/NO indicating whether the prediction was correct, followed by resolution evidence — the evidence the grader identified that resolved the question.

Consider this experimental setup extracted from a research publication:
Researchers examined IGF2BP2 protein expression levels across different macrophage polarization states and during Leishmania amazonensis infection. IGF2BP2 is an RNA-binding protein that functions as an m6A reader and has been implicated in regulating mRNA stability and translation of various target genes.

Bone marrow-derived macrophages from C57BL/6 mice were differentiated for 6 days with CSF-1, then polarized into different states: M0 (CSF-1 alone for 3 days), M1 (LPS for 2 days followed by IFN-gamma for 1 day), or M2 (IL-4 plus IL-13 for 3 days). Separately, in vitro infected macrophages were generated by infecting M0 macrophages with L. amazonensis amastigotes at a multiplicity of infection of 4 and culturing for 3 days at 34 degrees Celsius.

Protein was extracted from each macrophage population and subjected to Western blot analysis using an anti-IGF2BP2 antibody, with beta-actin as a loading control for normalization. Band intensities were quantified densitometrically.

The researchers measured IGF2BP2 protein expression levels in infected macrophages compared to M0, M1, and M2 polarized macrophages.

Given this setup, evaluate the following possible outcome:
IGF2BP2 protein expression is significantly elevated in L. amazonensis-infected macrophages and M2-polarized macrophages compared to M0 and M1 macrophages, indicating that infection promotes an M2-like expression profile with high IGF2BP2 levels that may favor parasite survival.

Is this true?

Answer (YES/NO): NO